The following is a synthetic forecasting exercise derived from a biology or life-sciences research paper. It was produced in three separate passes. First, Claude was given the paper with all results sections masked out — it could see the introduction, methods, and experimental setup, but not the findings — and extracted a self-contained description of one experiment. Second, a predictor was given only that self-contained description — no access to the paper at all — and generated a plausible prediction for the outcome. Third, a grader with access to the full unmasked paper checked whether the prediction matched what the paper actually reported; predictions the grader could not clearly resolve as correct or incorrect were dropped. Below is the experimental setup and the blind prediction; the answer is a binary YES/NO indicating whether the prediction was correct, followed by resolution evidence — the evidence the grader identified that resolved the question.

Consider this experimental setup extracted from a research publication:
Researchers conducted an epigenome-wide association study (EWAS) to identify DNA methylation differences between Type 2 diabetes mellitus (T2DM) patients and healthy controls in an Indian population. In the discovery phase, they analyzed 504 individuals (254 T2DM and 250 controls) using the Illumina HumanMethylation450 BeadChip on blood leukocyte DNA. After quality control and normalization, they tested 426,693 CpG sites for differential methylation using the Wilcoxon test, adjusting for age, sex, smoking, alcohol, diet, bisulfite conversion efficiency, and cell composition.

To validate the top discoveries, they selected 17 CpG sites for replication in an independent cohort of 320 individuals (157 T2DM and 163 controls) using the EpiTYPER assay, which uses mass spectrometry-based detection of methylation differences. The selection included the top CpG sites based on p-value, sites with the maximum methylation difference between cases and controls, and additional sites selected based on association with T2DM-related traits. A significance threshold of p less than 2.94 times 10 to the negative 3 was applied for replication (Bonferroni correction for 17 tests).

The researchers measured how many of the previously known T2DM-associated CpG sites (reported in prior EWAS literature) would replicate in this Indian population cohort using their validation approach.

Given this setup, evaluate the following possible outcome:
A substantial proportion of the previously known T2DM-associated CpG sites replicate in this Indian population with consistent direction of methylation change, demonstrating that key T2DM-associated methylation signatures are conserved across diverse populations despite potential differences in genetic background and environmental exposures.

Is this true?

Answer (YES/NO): NO